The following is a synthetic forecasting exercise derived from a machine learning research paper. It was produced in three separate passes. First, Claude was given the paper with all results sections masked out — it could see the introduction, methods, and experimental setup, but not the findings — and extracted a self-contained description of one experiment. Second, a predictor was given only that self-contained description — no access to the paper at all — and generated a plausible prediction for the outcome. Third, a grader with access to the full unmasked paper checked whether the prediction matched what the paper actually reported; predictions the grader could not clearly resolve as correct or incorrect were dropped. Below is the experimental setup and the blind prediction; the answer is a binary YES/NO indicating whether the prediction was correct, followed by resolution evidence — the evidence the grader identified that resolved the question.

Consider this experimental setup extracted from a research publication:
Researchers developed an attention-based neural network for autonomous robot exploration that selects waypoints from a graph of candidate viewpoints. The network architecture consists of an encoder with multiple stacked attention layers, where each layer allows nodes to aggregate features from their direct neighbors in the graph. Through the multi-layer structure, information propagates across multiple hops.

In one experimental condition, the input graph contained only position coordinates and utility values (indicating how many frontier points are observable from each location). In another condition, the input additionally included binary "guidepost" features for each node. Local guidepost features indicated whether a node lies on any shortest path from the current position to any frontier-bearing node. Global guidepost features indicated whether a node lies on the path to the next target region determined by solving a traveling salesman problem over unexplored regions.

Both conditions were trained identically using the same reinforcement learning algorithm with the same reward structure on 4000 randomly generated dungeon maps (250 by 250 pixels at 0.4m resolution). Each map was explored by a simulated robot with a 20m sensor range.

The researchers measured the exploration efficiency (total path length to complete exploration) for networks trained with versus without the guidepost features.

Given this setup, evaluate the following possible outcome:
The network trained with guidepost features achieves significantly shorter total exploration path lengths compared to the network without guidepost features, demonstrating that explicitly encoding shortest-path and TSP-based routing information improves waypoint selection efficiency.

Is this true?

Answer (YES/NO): YES